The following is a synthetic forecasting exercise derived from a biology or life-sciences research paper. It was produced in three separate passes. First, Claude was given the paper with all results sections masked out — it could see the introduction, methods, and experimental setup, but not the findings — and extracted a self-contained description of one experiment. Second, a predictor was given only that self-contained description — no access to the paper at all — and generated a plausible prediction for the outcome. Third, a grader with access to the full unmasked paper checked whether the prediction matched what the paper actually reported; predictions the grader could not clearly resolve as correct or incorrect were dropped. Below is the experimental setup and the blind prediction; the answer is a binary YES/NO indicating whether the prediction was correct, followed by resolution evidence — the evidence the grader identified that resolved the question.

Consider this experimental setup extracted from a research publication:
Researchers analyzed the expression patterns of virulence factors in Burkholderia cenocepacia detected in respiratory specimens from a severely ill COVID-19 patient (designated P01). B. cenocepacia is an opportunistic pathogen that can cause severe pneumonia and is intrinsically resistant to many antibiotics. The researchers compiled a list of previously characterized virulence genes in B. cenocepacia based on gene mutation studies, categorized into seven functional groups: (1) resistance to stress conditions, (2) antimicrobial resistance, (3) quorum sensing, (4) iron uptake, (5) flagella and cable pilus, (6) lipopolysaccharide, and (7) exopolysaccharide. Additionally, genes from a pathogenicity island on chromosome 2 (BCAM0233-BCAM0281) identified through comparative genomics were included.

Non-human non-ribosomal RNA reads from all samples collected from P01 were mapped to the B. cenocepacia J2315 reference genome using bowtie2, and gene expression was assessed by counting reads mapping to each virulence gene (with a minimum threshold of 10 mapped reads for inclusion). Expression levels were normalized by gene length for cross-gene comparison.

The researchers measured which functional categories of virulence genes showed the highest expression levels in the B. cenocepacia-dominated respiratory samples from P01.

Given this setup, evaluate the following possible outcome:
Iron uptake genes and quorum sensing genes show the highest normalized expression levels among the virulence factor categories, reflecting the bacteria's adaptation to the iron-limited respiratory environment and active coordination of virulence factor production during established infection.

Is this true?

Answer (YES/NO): NO